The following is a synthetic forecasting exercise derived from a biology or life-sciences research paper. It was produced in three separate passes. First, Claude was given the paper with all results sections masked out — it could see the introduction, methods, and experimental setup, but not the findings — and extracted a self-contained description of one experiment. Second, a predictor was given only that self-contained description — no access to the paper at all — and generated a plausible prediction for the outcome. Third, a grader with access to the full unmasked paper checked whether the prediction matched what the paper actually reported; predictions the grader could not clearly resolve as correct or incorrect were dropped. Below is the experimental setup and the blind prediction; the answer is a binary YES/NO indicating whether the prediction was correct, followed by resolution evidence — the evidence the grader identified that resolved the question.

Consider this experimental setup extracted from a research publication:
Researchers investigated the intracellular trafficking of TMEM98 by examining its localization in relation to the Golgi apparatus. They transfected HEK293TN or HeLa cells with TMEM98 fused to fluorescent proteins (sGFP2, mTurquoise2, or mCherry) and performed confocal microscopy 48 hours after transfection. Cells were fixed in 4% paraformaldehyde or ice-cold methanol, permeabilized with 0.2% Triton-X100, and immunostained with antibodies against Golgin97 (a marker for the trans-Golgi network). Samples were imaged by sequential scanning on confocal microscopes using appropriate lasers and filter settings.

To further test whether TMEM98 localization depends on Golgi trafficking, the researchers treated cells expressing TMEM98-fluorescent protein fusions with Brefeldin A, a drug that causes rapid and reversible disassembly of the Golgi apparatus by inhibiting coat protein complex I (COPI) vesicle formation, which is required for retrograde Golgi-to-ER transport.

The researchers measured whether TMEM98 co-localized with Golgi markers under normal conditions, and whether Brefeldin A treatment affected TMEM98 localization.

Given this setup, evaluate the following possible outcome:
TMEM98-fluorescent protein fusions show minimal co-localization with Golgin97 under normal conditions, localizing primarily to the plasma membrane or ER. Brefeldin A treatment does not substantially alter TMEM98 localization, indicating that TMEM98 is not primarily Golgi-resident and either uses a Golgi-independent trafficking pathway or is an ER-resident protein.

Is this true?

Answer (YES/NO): NO